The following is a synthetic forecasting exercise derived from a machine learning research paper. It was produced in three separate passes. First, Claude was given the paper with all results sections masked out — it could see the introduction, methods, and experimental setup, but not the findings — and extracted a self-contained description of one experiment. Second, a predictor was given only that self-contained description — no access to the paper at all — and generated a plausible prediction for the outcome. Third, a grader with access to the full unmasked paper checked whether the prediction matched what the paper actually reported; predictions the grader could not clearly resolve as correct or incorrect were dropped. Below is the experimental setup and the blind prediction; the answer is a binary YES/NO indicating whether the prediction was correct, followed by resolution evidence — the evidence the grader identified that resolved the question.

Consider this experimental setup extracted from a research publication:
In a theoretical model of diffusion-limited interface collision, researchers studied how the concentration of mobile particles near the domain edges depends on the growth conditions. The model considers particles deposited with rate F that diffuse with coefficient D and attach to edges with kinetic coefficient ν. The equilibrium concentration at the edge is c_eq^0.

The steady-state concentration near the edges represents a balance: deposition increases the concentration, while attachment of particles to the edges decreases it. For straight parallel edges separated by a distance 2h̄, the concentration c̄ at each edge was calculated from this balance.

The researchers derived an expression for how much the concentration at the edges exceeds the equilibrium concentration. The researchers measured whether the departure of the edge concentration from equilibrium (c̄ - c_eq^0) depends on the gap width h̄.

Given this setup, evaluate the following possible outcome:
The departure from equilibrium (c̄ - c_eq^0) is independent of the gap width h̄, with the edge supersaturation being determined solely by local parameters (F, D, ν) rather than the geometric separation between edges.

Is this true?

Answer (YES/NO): NO